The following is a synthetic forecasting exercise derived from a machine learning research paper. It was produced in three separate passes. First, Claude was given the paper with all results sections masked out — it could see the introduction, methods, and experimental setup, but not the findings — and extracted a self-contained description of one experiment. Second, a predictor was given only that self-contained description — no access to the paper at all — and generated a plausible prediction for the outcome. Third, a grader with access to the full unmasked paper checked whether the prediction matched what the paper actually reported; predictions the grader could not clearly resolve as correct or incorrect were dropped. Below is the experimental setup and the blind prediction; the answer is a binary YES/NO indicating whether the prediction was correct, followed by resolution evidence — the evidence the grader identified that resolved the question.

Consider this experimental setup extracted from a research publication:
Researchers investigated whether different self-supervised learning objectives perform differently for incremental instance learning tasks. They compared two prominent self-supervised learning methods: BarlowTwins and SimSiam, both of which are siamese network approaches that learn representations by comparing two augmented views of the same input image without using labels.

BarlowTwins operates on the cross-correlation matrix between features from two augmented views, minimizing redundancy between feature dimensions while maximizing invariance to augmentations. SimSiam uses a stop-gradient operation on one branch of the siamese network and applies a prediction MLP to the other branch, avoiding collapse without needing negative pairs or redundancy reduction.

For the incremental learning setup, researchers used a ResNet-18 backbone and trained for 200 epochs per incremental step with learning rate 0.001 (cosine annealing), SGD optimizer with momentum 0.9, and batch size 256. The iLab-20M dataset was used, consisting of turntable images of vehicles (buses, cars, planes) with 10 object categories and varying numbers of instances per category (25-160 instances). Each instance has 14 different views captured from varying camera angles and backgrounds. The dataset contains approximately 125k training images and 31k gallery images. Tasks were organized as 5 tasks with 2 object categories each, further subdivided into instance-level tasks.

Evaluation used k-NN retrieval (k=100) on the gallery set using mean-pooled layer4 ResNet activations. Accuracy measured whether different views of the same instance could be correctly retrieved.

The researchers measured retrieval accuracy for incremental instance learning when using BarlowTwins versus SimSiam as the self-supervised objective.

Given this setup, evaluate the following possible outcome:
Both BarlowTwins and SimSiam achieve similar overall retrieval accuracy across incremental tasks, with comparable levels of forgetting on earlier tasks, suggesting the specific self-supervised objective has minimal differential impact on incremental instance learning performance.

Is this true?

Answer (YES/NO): NO